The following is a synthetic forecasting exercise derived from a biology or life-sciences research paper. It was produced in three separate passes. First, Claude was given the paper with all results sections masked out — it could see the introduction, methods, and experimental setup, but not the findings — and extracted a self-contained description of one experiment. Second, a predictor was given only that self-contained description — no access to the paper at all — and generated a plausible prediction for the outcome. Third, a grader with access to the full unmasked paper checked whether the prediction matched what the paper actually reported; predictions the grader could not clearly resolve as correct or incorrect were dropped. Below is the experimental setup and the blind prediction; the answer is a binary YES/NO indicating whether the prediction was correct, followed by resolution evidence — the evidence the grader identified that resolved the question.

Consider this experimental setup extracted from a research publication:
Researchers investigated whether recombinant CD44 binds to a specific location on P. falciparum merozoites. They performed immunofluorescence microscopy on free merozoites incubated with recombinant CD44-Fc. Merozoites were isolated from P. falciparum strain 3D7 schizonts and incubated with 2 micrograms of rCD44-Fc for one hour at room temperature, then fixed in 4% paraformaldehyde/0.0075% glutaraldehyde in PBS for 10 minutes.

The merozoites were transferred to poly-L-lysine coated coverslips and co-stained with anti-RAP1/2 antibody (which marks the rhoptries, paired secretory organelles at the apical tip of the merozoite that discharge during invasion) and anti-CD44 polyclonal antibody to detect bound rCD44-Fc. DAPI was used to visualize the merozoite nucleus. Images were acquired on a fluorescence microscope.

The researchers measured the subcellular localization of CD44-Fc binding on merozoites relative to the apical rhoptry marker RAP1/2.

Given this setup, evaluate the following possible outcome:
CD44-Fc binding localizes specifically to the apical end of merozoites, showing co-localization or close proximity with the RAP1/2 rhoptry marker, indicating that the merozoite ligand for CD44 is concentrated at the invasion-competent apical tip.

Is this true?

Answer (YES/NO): YES